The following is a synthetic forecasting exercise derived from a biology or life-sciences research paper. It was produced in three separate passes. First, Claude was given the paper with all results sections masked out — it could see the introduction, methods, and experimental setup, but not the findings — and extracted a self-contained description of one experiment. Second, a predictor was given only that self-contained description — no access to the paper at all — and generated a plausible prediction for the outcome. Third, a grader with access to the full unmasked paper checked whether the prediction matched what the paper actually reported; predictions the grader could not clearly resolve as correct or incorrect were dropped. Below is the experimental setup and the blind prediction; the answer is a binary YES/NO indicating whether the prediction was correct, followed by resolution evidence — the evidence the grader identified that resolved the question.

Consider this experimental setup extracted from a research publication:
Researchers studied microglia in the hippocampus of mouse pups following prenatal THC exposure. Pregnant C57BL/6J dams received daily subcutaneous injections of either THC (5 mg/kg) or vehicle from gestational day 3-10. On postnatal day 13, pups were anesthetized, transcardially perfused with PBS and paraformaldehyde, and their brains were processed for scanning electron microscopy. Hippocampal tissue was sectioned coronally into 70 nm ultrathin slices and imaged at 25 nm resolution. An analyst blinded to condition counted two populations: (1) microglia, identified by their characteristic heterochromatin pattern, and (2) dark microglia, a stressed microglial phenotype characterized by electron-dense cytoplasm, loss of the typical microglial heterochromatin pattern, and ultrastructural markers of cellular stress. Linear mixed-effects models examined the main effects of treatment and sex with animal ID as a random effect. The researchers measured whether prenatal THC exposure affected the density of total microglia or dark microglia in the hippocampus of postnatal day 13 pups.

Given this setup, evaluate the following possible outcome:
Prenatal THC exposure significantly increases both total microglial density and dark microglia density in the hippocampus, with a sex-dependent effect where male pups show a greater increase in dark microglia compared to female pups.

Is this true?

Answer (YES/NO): NO